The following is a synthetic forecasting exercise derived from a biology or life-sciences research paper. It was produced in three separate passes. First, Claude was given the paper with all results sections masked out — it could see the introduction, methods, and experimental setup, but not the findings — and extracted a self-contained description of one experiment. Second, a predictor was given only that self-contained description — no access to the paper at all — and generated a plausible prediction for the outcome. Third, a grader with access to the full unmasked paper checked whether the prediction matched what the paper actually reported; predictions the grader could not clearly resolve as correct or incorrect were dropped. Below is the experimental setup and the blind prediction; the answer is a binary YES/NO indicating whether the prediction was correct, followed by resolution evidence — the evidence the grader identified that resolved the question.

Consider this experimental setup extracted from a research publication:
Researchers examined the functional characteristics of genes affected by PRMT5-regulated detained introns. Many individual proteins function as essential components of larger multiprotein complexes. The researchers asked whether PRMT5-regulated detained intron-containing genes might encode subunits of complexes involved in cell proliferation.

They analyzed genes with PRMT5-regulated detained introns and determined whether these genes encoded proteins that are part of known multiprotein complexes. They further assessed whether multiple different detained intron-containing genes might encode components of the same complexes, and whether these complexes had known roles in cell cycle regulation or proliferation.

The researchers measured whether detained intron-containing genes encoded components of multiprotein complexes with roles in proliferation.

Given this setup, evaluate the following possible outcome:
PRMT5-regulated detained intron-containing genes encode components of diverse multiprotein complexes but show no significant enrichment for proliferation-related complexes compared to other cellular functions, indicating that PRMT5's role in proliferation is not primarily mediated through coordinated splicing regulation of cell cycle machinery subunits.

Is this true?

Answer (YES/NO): NO